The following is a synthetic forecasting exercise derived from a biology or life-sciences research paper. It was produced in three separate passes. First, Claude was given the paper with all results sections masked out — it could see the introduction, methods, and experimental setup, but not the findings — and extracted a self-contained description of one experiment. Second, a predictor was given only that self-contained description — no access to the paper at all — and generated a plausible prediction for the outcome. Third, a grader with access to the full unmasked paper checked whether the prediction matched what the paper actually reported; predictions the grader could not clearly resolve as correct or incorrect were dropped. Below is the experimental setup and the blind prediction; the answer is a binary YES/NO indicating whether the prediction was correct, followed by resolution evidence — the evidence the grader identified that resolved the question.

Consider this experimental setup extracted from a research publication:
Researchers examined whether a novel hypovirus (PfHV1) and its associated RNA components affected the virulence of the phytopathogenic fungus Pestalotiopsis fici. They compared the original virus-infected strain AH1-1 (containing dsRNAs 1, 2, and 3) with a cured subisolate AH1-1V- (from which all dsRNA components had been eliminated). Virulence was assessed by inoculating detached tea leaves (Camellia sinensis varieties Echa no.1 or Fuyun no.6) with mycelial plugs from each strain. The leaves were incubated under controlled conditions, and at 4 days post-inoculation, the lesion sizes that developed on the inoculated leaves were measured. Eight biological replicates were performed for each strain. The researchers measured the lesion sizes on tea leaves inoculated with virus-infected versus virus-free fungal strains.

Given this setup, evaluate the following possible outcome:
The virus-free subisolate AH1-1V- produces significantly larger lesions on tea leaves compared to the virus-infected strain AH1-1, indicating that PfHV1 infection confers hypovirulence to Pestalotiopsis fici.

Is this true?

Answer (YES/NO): NO